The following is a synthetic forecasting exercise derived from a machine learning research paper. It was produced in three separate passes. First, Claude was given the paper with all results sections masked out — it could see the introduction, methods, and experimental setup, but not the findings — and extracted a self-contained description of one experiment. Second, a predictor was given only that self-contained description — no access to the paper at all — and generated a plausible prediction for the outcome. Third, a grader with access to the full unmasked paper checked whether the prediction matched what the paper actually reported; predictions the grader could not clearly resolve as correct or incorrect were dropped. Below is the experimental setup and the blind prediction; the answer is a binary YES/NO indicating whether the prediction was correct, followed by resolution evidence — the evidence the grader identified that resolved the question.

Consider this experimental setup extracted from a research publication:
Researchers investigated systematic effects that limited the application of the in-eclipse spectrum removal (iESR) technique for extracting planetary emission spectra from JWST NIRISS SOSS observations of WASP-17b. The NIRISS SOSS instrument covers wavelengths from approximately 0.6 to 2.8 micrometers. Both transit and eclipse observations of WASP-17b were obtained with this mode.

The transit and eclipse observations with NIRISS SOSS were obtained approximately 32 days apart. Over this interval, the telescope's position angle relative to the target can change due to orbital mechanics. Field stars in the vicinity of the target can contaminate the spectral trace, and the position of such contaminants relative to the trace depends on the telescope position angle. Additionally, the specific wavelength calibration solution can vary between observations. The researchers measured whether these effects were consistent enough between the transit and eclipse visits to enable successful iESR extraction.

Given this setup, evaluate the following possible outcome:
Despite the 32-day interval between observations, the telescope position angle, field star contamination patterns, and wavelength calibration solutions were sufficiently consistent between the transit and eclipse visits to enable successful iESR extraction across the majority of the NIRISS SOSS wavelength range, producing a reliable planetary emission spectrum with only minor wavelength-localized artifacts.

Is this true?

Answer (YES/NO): NO